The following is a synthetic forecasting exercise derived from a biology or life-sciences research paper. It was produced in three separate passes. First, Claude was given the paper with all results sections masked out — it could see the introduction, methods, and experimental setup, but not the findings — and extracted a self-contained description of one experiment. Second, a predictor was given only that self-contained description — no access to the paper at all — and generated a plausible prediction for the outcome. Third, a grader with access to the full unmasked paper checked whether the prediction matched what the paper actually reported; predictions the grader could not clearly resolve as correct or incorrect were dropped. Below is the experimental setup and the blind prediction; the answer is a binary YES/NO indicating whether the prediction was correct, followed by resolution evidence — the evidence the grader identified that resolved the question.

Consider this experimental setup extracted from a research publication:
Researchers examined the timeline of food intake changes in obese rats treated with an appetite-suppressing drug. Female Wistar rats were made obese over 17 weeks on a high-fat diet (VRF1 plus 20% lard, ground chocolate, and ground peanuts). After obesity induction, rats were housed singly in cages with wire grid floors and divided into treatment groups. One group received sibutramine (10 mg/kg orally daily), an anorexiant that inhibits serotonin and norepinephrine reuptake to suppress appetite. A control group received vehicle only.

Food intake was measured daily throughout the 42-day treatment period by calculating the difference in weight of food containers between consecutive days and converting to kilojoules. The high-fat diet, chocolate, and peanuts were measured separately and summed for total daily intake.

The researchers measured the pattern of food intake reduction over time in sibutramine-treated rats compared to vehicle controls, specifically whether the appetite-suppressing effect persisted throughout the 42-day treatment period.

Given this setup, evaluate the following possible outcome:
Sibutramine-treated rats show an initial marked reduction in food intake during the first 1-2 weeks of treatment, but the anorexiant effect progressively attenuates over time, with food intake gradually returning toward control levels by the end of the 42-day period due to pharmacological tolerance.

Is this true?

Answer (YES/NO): YES